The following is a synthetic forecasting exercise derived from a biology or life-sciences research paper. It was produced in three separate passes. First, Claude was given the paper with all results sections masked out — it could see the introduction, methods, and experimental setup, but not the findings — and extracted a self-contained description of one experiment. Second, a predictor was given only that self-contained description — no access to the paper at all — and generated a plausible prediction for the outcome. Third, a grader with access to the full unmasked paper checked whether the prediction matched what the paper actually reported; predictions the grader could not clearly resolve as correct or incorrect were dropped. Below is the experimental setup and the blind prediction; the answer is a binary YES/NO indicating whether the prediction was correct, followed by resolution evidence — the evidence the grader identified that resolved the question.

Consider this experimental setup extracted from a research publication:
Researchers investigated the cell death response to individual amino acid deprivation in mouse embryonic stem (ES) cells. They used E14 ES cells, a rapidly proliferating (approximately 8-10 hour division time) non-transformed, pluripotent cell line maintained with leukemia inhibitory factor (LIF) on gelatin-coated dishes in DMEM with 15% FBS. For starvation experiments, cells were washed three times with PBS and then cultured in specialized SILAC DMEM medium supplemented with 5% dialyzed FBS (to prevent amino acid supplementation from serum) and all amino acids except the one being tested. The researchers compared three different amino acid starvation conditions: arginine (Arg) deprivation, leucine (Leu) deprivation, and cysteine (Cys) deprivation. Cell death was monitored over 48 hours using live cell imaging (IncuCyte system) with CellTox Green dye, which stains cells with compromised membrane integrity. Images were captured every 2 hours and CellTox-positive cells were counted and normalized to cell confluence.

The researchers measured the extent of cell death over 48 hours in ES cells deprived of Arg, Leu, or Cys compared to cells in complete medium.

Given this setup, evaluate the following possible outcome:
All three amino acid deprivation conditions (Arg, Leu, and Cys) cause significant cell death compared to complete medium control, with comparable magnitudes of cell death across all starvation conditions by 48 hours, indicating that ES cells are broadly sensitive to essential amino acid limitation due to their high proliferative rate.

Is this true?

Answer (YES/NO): NO